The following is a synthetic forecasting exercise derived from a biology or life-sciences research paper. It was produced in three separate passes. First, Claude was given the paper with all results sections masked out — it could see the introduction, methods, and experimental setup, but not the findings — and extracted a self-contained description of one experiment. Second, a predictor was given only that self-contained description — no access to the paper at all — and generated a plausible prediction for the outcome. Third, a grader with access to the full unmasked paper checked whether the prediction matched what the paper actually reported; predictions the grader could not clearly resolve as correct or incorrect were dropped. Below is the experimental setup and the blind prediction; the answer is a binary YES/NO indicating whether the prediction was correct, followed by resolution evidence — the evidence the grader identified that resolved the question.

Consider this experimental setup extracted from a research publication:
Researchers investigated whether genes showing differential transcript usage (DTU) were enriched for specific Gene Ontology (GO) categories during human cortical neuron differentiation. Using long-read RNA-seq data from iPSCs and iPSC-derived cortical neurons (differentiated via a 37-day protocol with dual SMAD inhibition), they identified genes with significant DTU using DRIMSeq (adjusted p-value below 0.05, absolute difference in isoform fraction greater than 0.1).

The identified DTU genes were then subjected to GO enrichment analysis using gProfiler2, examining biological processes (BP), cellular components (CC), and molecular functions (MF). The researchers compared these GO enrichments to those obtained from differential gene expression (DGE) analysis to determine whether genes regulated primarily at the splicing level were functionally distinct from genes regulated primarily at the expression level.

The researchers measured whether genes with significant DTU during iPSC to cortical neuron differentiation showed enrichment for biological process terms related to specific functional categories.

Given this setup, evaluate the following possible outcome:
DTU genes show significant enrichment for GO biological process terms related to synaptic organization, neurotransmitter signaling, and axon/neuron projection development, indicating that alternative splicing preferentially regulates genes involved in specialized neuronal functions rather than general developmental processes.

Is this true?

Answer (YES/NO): NO